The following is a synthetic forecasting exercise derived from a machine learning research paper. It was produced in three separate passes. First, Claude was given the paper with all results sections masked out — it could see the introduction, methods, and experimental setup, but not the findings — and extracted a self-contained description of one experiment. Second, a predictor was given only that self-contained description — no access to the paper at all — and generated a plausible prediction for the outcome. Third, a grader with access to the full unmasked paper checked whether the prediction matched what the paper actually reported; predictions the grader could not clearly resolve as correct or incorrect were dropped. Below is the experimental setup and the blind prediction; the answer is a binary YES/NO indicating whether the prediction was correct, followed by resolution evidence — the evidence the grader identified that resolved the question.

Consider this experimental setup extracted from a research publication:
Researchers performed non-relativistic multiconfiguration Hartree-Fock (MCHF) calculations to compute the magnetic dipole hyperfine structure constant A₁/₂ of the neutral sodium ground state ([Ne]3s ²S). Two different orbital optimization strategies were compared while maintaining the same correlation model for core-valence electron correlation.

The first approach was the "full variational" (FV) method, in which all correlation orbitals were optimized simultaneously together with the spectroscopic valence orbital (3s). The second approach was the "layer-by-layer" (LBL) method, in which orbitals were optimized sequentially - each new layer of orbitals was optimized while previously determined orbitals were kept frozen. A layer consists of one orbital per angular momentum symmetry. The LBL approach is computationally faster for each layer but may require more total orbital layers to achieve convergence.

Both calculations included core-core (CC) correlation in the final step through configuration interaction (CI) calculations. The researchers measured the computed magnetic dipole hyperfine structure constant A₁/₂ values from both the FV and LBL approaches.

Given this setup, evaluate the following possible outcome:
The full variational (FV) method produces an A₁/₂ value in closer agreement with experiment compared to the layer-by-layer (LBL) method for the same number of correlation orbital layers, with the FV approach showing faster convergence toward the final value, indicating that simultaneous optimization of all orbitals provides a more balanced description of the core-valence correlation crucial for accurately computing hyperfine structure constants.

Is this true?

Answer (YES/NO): YES